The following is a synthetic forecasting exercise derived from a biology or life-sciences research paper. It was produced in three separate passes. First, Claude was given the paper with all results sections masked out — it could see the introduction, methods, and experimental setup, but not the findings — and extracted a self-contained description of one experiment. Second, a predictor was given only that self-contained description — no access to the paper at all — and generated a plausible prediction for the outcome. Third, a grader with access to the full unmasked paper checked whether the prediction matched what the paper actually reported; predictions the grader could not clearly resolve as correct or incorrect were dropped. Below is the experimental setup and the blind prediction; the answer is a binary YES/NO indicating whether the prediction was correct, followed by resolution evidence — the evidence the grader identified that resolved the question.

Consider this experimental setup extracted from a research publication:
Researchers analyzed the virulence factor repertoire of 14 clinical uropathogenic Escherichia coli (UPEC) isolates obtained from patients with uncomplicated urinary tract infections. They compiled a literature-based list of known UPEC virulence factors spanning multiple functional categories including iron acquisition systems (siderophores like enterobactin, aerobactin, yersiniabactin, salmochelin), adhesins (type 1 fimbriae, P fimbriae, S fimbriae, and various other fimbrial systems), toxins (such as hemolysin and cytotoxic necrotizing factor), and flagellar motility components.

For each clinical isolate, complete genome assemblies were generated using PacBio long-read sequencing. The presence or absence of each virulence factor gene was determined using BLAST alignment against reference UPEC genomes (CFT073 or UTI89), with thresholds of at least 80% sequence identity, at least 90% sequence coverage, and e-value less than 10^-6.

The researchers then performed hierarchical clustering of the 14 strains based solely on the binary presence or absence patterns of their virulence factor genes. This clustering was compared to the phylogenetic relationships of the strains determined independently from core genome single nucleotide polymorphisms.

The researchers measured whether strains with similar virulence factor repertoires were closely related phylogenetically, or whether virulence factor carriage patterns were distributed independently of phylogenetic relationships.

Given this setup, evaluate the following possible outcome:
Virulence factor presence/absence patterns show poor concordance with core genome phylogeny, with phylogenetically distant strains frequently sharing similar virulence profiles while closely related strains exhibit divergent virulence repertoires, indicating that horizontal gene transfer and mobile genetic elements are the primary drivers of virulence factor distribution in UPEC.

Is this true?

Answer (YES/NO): NO